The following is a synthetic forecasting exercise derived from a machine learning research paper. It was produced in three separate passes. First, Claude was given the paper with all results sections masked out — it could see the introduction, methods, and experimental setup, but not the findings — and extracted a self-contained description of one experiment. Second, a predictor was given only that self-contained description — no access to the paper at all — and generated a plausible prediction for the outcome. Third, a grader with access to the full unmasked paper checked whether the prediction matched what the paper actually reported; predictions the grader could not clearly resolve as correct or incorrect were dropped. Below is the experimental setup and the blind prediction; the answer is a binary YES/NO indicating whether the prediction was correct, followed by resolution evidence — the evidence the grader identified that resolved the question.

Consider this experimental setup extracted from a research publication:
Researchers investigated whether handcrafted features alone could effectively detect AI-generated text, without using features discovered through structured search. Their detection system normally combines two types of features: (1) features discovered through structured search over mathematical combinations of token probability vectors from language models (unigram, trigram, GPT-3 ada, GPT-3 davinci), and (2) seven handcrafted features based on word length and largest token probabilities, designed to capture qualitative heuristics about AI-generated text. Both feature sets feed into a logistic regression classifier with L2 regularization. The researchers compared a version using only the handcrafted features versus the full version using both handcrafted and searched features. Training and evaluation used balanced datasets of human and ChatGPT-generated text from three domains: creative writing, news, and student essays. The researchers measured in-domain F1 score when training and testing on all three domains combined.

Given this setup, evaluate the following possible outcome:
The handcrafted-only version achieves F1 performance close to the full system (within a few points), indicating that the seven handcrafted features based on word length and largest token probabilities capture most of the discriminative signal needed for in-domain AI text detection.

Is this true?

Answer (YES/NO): NO